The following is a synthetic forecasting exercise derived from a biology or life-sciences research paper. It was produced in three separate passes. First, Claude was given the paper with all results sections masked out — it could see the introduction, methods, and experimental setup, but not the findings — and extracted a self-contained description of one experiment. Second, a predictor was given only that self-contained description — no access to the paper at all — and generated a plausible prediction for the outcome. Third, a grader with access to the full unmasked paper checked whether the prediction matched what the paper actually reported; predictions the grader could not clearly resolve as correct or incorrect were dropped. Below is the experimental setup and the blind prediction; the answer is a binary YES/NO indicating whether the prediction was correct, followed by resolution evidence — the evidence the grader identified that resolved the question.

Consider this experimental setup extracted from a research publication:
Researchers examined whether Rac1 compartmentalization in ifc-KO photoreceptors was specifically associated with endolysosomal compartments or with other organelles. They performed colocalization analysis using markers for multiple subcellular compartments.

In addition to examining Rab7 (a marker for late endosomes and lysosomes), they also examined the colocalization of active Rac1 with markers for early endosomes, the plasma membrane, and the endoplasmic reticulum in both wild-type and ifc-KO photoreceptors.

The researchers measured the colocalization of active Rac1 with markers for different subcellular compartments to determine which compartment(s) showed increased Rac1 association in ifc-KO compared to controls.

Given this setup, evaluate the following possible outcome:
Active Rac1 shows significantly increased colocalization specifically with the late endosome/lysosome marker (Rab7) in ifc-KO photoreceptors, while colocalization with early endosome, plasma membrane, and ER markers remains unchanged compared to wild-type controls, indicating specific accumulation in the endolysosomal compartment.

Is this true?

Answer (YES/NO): YES